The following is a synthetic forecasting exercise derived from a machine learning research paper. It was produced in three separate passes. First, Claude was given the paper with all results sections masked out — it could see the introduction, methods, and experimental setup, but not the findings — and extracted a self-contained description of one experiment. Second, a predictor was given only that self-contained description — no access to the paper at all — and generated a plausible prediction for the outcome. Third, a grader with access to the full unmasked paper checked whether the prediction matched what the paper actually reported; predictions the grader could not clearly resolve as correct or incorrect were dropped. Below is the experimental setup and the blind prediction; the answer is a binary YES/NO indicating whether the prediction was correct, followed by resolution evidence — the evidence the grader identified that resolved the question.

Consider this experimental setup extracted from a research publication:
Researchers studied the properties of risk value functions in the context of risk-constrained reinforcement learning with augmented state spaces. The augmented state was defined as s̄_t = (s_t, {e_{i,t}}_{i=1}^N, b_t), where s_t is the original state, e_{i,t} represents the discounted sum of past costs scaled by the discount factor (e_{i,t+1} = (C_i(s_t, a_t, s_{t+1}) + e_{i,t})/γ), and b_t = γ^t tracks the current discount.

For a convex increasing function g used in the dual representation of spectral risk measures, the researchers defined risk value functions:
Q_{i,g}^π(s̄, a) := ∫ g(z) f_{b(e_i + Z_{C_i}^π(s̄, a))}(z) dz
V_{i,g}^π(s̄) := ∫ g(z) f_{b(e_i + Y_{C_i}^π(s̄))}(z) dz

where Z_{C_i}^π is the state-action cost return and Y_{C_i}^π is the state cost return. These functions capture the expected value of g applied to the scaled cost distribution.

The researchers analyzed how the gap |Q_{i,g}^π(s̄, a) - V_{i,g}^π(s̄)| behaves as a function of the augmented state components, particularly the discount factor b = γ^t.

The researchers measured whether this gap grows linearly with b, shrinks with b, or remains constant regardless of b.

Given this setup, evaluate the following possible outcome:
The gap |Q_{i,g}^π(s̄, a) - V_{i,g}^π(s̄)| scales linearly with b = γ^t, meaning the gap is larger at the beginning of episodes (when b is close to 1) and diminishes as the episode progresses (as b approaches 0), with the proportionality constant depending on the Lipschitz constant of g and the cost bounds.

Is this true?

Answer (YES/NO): YES